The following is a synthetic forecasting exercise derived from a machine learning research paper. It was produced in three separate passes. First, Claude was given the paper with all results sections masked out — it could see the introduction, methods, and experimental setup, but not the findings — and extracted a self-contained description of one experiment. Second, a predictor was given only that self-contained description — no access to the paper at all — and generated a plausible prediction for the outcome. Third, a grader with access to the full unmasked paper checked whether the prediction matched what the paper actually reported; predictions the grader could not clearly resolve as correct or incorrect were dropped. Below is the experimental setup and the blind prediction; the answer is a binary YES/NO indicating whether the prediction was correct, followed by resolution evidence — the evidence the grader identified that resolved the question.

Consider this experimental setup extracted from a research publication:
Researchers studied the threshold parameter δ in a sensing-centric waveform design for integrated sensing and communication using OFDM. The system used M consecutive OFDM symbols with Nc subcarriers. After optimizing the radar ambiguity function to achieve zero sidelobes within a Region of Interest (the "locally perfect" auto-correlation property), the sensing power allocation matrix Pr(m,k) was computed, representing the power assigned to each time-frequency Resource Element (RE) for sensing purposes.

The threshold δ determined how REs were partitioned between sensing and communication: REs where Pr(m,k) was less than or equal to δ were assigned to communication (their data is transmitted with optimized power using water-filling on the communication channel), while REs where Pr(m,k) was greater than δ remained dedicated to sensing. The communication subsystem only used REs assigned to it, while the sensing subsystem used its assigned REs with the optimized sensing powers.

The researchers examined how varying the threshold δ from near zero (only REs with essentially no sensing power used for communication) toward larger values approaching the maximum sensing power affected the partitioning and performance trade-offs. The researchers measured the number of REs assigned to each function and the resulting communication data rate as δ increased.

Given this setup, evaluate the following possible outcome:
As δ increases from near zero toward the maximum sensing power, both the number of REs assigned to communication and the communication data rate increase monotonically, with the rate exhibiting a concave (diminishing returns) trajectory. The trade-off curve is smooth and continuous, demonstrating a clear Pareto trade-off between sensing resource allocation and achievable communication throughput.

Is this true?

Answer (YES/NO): NO